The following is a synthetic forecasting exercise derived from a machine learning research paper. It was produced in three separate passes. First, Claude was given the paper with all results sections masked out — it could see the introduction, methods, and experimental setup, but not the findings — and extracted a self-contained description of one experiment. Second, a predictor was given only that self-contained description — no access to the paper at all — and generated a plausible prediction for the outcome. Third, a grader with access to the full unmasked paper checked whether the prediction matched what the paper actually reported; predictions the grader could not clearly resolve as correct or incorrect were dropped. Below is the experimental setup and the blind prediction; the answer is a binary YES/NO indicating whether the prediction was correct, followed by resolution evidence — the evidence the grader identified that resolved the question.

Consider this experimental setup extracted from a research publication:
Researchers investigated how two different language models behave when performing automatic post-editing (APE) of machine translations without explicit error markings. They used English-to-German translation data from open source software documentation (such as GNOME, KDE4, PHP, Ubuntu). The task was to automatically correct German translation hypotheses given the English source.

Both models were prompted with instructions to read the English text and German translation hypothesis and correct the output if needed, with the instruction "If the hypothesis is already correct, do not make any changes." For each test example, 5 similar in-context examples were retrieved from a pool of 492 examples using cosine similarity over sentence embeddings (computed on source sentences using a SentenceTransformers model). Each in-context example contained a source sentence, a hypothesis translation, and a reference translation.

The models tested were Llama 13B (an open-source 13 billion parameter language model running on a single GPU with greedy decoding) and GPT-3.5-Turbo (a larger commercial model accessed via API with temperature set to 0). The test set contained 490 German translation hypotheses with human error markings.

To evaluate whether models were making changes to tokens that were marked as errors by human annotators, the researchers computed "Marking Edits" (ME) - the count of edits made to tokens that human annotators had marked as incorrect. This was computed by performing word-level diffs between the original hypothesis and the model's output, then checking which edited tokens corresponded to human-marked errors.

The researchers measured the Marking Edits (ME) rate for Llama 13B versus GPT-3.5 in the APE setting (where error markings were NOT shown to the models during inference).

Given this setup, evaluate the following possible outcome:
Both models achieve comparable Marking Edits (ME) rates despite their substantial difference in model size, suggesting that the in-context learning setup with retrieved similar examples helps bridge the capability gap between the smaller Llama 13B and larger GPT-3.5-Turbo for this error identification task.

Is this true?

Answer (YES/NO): NO